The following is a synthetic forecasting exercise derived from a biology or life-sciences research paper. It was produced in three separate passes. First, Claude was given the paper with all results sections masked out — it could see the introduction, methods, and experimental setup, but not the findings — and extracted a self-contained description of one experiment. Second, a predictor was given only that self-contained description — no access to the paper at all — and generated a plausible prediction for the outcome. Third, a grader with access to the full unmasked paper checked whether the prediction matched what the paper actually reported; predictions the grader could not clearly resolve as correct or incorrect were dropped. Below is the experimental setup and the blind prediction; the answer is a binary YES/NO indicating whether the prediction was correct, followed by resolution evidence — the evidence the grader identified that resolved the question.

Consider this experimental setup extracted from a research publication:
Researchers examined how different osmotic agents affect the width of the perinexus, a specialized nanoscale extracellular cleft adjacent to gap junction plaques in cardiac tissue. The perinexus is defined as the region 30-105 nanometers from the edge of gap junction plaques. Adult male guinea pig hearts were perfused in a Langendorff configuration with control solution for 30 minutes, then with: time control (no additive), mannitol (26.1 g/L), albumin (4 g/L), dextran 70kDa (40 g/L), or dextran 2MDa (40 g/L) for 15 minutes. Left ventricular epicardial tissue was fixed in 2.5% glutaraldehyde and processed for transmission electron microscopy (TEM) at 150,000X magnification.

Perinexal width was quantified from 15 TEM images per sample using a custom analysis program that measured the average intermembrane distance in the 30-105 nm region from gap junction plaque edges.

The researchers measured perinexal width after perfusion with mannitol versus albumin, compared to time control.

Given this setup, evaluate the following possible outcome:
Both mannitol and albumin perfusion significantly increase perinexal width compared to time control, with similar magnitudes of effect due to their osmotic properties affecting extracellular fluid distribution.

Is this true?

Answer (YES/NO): NO